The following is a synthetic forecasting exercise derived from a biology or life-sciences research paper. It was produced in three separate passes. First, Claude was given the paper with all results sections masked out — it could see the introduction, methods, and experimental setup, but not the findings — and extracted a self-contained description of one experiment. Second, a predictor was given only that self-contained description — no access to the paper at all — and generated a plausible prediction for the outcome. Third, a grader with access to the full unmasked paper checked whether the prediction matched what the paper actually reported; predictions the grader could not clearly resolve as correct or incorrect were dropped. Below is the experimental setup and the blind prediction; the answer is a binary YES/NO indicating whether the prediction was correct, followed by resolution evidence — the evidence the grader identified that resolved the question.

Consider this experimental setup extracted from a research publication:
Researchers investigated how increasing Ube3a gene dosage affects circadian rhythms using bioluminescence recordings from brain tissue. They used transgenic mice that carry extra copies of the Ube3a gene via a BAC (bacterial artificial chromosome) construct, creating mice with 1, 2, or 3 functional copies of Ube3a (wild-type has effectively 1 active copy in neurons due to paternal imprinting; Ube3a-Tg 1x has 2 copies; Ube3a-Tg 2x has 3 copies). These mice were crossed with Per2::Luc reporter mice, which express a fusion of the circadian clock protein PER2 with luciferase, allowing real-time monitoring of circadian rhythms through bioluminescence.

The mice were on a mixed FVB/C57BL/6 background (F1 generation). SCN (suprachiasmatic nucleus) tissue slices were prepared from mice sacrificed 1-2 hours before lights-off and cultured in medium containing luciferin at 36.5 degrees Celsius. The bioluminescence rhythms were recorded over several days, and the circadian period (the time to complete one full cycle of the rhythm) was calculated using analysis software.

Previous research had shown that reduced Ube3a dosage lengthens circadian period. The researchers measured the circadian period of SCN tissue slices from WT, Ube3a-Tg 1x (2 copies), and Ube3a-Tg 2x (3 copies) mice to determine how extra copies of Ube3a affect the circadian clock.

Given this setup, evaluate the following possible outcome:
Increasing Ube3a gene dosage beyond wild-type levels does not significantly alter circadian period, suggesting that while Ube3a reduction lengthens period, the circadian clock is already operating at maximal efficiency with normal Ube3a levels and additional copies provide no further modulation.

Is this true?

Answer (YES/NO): NO